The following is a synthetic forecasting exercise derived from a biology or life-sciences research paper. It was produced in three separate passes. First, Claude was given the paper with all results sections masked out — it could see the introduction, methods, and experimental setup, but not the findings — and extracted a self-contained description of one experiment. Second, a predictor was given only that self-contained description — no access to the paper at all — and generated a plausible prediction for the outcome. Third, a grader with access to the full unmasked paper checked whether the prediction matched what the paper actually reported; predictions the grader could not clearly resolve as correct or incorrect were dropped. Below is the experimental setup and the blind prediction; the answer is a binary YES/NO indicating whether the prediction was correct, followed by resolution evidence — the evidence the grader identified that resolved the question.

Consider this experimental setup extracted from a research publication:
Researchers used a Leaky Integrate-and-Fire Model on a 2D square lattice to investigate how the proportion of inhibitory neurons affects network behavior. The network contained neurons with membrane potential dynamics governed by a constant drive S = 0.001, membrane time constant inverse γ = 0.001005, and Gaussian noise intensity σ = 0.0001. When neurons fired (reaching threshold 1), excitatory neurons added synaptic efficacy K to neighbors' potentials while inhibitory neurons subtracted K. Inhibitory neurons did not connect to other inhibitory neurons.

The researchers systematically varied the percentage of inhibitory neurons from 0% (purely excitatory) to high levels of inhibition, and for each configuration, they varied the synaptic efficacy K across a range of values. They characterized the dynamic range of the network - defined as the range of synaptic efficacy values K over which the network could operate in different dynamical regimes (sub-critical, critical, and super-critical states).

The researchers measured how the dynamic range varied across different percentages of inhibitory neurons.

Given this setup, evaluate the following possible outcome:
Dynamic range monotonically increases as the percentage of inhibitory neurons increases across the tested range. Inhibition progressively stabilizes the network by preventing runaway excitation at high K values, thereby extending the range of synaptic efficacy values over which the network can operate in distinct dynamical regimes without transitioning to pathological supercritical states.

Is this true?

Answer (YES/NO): NO